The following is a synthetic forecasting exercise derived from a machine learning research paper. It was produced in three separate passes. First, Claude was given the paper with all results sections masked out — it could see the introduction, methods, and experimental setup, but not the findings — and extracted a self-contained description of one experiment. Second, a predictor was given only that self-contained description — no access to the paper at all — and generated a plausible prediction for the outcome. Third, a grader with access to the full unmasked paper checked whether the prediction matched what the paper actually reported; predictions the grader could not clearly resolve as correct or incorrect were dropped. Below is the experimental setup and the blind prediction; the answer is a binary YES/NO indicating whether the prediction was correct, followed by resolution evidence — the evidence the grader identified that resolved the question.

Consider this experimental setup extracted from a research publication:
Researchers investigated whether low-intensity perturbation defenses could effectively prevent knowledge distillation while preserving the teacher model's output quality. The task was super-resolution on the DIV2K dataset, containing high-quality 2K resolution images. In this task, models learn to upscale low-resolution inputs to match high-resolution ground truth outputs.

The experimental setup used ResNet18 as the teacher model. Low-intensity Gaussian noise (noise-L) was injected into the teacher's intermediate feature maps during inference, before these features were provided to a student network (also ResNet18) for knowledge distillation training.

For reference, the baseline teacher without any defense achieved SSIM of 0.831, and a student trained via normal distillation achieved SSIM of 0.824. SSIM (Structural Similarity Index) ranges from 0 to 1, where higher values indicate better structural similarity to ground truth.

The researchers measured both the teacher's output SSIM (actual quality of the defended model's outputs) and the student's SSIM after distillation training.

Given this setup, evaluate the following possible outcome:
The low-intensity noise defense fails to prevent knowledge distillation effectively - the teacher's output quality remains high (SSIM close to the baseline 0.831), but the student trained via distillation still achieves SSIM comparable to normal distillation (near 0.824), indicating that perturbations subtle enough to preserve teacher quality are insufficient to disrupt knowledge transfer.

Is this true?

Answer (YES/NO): NO